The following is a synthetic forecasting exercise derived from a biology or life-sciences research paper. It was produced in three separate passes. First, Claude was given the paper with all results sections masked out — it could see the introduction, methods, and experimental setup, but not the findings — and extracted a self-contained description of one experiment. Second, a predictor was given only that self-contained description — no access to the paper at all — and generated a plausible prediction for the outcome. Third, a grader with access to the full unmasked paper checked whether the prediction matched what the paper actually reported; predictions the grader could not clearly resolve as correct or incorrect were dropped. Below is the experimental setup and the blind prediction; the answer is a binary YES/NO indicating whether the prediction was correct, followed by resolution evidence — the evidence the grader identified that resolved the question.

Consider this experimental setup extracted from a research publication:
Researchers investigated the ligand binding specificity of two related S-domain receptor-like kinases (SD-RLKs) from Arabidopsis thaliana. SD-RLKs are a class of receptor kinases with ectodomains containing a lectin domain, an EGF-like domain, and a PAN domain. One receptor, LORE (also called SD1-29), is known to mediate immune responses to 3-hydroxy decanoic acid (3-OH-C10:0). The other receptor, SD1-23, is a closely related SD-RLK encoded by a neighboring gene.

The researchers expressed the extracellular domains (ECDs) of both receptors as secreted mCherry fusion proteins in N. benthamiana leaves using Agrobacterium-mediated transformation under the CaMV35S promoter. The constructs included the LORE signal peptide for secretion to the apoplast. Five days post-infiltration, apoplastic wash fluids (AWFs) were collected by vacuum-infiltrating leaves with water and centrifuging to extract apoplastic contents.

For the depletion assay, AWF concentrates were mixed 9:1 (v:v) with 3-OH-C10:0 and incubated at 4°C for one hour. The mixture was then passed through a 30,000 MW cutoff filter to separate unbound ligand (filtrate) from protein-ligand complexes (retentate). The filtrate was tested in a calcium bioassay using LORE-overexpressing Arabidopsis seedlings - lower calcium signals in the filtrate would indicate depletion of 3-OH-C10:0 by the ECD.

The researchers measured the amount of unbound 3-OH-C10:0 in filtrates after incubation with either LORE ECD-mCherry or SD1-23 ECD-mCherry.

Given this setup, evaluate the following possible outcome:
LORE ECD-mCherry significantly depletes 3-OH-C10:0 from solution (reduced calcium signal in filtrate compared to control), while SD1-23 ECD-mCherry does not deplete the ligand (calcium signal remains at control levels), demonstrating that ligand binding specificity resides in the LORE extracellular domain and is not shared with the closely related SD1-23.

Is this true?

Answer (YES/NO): YES